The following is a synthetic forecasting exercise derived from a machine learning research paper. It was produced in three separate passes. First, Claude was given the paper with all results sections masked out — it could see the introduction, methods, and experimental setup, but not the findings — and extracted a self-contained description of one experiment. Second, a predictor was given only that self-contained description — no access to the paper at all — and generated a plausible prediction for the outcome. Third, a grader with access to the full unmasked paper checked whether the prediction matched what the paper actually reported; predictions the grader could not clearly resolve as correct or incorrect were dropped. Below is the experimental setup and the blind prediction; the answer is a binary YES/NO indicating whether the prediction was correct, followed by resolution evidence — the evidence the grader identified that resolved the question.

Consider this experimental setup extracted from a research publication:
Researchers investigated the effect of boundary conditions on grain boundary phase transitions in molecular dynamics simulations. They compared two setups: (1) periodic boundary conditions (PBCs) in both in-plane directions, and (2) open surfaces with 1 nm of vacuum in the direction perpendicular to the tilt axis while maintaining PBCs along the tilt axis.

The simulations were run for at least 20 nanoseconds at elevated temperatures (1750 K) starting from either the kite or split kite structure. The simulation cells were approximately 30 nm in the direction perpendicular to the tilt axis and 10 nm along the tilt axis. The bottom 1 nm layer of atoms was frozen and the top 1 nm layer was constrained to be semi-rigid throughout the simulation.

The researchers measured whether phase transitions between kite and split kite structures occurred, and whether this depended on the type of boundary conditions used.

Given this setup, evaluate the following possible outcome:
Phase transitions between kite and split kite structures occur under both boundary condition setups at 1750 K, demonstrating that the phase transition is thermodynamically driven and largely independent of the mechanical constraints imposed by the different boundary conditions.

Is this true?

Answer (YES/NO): NO